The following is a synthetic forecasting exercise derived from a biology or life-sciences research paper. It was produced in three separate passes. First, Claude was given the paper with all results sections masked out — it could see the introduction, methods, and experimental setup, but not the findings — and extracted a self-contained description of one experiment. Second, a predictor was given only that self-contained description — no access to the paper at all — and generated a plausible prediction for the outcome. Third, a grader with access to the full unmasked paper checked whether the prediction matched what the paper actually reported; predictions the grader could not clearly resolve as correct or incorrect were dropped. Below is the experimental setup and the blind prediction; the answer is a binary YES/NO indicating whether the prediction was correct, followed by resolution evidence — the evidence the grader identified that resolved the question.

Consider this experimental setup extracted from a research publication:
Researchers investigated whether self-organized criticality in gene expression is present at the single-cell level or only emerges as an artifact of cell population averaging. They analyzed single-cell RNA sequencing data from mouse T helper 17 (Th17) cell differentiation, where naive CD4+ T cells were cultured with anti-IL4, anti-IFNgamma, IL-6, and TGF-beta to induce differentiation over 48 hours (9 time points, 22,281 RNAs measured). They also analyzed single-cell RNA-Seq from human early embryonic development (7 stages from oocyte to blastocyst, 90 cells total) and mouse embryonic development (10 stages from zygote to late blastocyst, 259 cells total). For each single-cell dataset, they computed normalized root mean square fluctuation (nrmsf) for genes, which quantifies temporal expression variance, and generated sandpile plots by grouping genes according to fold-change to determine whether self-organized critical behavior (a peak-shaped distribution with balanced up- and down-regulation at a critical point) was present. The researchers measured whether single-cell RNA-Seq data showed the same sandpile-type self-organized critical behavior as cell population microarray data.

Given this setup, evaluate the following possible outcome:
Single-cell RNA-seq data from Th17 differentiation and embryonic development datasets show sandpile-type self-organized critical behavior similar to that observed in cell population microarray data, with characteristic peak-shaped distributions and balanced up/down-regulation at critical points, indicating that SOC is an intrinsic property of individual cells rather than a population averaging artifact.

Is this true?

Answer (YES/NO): YES